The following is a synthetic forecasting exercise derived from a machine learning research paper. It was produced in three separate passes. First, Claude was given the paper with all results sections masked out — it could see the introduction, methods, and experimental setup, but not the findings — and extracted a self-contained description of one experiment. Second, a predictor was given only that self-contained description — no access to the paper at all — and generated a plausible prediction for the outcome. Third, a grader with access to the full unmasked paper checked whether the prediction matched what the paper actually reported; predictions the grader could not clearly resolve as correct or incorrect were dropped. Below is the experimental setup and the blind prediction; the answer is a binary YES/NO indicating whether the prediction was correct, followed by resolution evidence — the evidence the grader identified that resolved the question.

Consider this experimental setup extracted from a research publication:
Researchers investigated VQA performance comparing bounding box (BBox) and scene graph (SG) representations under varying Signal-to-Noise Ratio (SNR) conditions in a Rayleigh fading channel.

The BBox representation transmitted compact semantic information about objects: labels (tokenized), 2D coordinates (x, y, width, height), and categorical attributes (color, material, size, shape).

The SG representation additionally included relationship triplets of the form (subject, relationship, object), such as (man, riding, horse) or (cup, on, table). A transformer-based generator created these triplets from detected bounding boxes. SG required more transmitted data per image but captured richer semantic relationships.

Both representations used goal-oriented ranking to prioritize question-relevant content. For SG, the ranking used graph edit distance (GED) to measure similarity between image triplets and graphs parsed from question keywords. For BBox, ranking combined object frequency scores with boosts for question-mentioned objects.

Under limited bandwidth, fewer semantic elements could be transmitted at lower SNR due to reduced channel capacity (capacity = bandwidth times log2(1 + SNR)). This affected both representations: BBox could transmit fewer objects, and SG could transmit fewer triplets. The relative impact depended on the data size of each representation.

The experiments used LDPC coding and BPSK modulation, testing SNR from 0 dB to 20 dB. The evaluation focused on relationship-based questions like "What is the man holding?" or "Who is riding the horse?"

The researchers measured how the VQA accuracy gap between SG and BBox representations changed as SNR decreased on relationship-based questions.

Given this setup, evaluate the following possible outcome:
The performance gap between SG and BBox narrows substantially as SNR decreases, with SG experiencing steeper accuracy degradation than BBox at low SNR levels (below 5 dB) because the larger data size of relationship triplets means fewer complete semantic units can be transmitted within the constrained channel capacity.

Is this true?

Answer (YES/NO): NO